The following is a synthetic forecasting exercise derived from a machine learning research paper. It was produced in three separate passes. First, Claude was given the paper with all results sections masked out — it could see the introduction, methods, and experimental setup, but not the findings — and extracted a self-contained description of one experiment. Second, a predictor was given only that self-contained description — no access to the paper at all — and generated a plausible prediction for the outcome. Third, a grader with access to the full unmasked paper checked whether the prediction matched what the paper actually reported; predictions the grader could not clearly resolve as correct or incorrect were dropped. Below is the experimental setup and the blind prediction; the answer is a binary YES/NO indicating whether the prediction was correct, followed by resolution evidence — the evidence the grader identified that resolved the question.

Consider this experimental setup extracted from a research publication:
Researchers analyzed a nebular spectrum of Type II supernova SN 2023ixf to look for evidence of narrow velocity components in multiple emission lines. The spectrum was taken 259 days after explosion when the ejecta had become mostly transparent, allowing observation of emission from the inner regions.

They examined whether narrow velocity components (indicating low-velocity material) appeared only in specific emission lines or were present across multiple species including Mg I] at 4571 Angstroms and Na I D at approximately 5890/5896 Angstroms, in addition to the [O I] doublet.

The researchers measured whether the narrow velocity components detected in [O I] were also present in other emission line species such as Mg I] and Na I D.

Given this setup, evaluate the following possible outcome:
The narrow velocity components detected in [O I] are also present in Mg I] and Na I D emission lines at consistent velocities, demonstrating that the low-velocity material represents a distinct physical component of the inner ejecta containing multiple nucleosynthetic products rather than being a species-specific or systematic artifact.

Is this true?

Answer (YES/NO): YES